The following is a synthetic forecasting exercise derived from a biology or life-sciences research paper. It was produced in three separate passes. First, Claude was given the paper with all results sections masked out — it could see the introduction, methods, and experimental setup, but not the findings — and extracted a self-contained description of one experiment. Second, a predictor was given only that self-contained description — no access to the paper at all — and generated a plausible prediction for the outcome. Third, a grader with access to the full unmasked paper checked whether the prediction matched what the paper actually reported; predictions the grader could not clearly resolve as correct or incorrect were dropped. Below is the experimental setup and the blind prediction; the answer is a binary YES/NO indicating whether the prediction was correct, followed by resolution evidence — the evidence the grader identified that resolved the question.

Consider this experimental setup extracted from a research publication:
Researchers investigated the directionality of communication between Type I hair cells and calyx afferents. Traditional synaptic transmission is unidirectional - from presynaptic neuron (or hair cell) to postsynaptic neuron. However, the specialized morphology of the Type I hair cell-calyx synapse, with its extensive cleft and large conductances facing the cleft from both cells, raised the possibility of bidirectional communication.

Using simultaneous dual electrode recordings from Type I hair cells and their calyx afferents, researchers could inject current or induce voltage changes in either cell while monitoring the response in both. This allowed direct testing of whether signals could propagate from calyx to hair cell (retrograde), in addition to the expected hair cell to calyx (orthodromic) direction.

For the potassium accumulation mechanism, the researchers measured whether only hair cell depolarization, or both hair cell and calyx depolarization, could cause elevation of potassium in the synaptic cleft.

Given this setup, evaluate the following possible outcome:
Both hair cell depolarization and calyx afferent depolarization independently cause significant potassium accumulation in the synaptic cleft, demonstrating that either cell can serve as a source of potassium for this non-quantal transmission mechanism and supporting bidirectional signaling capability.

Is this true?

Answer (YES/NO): YES